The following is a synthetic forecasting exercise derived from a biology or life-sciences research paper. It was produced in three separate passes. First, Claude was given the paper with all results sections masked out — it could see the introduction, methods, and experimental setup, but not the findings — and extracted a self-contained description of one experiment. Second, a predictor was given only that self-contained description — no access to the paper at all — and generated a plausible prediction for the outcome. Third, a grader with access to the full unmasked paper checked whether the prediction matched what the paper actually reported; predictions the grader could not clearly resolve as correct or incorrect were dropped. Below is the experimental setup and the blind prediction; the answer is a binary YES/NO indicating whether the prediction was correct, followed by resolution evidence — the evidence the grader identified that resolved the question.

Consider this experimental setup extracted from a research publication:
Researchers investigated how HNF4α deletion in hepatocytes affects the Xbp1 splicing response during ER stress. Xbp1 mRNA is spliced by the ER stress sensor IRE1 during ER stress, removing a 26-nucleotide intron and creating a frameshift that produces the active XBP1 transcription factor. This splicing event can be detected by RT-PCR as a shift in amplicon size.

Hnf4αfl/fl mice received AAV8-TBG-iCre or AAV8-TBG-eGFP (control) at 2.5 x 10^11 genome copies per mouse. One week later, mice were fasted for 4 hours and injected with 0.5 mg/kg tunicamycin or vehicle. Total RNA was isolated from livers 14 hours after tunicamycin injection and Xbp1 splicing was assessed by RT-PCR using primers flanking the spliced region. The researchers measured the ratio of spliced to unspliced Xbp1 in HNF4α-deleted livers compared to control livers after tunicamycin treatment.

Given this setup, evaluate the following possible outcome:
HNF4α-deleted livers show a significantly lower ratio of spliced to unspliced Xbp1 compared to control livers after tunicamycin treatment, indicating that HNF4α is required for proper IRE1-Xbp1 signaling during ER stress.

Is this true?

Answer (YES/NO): NO